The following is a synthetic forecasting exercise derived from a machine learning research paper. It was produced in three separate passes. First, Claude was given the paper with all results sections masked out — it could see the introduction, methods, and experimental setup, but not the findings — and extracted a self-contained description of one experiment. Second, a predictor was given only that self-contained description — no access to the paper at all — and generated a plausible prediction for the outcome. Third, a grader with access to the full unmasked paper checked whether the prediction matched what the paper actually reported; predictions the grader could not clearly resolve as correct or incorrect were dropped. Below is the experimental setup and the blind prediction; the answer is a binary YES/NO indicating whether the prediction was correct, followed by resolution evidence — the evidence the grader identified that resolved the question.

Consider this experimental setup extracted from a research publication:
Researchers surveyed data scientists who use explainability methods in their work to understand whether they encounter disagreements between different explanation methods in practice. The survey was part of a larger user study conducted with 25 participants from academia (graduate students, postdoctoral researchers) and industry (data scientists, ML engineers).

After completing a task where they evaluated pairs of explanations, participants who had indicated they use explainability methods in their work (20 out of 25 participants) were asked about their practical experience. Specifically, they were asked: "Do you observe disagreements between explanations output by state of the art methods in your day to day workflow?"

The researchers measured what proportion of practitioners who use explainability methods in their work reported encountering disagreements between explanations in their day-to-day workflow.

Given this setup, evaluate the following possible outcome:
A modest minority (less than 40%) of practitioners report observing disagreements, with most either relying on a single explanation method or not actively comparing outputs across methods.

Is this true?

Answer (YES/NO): NO